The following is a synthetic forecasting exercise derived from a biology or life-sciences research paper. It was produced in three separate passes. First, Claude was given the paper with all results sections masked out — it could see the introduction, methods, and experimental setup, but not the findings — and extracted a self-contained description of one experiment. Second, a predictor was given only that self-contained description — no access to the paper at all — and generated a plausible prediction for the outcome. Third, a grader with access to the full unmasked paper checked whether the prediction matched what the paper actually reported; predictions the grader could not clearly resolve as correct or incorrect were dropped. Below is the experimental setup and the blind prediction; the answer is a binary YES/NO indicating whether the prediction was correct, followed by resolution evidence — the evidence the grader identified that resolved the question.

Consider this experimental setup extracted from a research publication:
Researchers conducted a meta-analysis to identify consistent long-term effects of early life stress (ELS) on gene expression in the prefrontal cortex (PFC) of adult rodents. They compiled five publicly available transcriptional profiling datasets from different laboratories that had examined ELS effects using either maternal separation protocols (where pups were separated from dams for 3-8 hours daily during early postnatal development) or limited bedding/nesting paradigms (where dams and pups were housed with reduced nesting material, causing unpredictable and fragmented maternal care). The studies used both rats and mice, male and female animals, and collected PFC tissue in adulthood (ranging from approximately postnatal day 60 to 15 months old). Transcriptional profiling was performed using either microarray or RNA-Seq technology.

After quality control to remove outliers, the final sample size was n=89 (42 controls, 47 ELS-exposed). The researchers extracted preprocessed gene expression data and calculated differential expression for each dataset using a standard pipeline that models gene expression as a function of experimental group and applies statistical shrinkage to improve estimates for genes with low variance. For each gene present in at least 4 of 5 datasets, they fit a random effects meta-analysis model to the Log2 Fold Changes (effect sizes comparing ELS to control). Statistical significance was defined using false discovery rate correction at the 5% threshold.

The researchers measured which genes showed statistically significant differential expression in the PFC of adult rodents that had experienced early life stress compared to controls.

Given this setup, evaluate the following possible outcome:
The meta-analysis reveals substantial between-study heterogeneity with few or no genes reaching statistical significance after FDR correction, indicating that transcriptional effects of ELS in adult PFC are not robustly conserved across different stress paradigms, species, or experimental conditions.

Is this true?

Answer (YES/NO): NO